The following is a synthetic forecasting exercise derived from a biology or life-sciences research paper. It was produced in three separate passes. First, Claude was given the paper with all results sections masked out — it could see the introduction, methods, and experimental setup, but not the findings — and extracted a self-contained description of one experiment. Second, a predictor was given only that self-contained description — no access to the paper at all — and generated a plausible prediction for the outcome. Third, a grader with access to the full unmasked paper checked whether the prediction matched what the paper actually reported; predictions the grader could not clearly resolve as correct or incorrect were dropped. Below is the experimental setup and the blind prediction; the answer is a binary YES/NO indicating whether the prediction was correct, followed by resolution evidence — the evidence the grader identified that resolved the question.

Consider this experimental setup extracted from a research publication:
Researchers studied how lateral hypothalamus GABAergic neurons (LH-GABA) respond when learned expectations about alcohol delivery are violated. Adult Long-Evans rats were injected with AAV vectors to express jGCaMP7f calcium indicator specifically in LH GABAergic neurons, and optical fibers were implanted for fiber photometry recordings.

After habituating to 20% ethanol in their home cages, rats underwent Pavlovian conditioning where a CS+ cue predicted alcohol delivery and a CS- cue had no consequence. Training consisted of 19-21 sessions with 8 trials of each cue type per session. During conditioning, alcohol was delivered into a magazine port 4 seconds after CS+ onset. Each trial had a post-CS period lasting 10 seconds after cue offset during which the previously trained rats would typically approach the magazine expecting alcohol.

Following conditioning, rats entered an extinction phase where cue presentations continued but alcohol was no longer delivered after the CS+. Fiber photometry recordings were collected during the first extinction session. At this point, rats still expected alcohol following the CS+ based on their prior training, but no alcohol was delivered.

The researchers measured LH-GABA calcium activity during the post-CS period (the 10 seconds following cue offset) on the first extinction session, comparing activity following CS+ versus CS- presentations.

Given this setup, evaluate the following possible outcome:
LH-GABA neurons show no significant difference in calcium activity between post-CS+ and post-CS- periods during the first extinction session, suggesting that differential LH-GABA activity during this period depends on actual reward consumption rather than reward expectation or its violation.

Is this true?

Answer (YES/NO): NO